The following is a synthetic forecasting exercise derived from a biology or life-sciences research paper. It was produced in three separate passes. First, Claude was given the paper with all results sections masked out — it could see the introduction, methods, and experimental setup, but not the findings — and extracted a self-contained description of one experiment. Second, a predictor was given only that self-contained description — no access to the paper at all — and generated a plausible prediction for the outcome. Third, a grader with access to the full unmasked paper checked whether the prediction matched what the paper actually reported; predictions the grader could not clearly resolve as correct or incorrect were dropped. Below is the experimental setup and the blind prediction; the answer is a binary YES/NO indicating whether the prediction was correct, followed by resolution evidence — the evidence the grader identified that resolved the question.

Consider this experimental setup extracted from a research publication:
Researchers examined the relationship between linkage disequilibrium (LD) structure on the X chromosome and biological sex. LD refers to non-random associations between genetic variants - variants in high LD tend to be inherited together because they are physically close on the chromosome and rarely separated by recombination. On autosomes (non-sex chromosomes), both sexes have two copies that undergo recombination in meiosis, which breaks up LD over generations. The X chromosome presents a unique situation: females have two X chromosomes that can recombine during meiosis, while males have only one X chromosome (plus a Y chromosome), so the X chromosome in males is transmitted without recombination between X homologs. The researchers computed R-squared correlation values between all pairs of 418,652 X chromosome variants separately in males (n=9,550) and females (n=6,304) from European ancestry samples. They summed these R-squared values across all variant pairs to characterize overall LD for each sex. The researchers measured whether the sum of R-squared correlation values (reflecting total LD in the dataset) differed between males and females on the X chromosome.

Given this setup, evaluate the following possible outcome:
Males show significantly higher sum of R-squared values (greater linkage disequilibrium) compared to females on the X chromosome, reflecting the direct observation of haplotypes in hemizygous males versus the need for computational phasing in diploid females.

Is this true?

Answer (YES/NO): NO